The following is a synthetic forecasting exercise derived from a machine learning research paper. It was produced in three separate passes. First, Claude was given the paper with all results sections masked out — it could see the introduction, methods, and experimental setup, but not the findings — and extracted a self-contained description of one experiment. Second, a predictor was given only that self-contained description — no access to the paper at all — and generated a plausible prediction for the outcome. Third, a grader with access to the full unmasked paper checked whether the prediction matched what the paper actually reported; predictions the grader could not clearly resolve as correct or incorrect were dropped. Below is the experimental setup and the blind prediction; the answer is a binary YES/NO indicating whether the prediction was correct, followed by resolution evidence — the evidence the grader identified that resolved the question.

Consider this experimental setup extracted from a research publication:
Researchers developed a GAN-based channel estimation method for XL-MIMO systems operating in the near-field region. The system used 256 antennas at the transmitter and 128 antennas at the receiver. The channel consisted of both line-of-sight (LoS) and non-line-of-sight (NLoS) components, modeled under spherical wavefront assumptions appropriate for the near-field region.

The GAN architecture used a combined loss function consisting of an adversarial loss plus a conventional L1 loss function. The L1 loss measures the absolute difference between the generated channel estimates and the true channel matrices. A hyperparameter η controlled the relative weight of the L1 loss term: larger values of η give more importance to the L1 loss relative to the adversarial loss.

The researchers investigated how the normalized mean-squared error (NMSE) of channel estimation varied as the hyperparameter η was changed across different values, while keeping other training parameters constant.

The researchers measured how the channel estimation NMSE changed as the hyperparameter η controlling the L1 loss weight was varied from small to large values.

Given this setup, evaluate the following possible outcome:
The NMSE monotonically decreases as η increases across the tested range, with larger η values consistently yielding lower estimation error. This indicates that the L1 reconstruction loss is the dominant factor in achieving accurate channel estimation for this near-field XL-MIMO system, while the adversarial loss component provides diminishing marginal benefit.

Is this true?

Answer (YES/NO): NO